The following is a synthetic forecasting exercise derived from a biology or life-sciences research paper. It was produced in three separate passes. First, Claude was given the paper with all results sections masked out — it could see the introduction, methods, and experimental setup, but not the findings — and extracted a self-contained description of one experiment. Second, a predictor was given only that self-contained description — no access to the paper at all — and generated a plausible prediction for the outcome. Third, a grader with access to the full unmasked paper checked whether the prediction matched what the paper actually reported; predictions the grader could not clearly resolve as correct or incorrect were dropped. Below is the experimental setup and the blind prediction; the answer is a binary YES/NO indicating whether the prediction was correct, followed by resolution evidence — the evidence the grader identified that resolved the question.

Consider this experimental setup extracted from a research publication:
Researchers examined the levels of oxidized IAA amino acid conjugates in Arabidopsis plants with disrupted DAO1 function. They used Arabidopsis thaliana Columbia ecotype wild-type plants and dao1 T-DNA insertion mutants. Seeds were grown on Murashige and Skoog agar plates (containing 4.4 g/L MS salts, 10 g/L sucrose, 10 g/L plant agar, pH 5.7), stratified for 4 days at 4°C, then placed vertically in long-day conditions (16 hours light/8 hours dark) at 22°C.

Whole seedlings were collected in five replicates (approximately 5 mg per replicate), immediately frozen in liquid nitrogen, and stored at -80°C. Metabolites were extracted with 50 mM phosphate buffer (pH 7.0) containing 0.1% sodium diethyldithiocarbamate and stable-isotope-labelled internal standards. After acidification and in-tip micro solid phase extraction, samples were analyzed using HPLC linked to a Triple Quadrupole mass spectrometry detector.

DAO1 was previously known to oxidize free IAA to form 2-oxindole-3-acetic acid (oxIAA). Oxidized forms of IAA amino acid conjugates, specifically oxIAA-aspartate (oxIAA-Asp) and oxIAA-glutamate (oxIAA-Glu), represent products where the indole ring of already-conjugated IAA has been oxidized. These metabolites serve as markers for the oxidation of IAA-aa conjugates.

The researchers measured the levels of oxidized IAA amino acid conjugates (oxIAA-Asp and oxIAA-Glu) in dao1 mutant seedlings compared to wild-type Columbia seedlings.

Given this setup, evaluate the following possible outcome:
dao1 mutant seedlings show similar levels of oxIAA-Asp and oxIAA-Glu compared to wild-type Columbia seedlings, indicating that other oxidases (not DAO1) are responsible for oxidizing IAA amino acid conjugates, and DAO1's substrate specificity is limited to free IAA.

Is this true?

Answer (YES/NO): NO